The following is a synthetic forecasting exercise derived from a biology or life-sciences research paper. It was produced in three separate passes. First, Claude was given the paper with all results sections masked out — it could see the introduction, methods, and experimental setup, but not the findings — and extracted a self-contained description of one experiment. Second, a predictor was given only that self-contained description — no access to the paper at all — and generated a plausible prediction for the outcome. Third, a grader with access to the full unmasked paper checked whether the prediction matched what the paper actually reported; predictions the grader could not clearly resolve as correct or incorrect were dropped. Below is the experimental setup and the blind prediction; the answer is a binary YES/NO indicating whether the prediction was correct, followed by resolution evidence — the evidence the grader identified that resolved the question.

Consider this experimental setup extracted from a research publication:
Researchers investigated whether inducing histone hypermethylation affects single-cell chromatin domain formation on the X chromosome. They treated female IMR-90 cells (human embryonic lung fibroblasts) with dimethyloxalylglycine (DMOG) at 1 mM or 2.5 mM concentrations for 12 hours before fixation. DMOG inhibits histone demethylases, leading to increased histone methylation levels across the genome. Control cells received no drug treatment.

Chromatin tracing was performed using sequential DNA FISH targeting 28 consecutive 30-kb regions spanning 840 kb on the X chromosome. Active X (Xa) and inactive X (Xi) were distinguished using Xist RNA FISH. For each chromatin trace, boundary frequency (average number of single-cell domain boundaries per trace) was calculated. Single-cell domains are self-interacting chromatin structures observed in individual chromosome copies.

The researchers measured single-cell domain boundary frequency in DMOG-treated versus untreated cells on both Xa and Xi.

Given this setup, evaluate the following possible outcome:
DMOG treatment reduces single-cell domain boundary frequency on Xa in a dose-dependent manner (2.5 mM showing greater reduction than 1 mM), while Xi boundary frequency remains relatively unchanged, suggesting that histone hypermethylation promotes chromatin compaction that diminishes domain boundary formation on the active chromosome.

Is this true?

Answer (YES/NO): NO